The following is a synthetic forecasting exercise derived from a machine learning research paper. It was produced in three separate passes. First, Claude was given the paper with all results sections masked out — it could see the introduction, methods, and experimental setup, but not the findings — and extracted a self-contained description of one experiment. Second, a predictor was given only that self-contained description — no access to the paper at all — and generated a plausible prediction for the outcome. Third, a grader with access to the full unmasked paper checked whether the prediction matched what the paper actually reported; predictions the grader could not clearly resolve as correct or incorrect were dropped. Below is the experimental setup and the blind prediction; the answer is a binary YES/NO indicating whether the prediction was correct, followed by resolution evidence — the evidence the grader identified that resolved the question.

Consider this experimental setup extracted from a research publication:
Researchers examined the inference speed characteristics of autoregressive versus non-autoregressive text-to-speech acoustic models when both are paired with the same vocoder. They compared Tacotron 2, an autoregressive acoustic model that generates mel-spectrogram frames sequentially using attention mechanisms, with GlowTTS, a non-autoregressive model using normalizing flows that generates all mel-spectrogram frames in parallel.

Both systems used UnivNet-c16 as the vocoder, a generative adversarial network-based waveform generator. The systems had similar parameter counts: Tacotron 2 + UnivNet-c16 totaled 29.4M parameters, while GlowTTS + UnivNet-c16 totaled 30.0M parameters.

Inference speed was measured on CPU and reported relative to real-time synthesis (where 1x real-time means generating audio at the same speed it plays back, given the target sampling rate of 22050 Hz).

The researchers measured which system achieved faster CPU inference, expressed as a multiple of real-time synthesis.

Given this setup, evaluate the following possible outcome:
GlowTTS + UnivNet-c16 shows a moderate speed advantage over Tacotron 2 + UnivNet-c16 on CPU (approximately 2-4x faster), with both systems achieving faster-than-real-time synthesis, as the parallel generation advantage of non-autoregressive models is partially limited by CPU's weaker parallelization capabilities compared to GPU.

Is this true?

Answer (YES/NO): NO